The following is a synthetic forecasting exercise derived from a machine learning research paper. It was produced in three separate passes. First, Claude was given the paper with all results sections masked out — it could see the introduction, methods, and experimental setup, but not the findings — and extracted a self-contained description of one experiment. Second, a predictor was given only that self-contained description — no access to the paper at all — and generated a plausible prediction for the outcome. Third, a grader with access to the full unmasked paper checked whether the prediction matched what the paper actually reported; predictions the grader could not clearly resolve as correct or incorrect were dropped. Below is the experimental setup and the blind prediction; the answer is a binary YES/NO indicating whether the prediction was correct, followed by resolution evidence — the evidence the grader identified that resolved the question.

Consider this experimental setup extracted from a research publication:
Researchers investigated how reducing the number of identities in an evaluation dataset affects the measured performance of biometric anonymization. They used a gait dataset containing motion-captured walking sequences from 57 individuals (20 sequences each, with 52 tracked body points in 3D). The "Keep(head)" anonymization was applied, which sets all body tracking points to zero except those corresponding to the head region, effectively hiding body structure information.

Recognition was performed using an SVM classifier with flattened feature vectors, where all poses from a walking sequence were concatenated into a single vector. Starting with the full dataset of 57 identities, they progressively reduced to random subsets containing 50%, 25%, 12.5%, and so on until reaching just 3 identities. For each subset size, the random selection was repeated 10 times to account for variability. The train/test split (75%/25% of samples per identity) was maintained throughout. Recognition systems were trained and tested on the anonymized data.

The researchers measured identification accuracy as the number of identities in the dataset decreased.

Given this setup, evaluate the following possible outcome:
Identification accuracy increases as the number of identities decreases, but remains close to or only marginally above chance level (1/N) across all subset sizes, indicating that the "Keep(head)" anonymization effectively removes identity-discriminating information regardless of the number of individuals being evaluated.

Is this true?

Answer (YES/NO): NO